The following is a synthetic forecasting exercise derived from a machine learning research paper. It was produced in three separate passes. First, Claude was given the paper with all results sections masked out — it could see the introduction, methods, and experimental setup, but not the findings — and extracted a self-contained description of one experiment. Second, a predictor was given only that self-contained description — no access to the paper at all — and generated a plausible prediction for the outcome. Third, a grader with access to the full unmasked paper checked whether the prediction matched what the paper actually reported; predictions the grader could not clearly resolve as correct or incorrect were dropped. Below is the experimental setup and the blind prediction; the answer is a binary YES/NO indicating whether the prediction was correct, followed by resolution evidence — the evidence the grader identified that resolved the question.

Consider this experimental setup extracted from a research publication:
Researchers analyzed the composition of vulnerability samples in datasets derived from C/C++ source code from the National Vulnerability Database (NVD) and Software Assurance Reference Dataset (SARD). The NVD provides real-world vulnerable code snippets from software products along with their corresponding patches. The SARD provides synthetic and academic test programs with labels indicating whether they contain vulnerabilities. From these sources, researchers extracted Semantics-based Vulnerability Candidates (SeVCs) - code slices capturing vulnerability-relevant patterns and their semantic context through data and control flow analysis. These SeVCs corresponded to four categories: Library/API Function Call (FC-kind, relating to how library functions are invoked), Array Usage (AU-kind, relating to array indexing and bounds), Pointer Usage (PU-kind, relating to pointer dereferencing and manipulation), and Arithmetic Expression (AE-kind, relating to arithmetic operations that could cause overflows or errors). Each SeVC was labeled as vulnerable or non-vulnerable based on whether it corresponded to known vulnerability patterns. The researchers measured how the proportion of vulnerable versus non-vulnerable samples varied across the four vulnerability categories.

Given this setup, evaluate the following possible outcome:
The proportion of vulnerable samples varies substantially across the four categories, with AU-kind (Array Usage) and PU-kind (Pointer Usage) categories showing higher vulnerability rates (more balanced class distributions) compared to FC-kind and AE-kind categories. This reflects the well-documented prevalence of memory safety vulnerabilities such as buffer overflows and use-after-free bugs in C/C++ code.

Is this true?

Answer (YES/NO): NO